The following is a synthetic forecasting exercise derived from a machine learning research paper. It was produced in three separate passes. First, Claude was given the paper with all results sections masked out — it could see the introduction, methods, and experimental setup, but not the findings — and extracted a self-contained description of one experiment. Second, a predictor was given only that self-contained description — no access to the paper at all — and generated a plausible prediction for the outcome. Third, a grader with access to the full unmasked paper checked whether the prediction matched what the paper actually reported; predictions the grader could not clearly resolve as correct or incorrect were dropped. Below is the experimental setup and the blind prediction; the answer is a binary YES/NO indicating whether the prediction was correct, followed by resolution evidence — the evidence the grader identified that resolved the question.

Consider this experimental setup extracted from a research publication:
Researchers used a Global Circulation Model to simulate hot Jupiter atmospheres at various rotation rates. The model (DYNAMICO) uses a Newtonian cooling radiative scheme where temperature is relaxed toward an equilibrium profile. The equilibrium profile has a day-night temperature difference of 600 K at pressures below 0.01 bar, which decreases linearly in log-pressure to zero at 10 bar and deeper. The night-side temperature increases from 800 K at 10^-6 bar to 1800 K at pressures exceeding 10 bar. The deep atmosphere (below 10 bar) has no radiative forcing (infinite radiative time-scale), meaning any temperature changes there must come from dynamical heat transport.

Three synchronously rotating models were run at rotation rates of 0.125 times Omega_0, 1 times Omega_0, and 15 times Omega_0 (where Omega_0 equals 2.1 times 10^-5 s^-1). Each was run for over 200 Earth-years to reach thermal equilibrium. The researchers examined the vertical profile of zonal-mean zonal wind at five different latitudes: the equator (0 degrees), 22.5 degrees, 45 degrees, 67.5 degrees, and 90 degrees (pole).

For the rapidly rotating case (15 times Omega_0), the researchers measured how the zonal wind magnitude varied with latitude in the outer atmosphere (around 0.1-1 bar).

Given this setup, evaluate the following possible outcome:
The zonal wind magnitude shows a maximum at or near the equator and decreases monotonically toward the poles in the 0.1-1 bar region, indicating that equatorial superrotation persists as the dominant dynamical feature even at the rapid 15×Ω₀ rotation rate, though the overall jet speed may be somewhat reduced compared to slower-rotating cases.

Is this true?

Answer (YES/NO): YES